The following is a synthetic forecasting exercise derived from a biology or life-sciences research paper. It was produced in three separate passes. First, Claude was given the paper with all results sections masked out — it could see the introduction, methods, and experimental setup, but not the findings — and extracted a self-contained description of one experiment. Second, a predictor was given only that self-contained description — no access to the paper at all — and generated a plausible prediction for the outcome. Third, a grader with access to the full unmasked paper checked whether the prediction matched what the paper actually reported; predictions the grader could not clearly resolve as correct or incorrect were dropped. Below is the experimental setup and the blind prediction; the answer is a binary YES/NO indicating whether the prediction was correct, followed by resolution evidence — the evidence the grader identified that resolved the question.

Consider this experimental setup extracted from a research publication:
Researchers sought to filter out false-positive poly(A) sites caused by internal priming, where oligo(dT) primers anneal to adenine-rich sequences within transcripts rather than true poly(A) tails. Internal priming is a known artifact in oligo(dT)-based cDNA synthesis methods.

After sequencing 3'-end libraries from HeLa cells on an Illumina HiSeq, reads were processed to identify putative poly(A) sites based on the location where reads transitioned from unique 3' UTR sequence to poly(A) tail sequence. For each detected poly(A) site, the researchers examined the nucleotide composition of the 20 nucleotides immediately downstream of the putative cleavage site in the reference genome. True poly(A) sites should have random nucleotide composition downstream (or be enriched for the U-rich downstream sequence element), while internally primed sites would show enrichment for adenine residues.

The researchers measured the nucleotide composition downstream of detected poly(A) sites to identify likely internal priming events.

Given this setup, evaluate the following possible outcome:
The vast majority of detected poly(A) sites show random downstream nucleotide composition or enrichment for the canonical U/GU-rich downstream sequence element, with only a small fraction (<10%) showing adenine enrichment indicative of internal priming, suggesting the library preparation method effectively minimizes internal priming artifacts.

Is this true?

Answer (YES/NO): NO